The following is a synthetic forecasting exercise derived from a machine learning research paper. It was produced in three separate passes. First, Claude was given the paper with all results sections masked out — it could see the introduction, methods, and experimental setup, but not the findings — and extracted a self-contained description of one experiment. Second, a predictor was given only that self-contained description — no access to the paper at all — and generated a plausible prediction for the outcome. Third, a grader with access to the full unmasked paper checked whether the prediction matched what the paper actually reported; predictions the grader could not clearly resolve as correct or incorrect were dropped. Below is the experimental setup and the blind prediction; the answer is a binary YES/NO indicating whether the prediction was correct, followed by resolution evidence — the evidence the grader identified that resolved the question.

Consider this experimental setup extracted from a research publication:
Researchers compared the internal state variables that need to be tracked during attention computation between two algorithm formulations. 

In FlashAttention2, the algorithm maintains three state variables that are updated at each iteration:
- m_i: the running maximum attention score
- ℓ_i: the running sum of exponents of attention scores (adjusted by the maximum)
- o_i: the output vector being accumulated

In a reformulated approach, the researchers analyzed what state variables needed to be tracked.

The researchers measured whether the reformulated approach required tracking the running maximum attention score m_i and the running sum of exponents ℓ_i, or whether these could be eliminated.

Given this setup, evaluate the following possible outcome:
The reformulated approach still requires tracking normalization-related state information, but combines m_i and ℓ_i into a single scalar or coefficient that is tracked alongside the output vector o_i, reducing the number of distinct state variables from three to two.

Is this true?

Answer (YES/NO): NO